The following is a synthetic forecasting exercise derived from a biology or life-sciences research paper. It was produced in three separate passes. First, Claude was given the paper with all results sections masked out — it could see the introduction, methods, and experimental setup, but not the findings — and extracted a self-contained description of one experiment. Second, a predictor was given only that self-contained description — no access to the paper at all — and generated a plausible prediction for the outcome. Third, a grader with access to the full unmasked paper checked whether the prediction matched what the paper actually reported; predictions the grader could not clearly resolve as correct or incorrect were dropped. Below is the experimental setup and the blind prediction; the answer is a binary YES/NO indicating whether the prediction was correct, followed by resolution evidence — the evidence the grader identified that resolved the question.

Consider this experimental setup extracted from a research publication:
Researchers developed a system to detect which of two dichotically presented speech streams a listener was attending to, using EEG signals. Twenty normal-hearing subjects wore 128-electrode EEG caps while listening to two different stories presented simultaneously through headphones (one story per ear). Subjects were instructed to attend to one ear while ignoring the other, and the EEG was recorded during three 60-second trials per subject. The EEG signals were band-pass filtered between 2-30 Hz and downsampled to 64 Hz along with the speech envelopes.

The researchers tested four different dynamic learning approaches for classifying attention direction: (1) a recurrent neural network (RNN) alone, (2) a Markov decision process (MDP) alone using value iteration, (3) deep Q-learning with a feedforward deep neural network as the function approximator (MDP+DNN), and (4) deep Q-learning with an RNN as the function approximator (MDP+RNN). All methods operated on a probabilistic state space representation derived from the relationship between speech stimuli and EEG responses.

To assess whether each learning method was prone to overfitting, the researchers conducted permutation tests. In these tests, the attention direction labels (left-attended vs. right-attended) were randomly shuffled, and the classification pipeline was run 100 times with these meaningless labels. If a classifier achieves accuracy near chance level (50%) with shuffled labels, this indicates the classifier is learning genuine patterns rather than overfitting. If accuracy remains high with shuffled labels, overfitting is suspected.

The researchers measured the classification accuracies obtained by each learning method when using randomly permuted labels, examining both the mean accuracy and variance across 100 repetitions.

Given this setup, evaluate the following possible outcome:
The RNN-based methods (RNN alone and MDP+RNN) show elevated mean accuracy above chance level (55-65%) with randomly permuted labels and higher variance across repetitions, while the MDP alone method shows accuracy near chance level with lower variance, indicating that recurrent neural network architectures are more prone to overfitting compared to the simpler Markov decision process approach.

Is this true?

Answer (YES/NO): NO